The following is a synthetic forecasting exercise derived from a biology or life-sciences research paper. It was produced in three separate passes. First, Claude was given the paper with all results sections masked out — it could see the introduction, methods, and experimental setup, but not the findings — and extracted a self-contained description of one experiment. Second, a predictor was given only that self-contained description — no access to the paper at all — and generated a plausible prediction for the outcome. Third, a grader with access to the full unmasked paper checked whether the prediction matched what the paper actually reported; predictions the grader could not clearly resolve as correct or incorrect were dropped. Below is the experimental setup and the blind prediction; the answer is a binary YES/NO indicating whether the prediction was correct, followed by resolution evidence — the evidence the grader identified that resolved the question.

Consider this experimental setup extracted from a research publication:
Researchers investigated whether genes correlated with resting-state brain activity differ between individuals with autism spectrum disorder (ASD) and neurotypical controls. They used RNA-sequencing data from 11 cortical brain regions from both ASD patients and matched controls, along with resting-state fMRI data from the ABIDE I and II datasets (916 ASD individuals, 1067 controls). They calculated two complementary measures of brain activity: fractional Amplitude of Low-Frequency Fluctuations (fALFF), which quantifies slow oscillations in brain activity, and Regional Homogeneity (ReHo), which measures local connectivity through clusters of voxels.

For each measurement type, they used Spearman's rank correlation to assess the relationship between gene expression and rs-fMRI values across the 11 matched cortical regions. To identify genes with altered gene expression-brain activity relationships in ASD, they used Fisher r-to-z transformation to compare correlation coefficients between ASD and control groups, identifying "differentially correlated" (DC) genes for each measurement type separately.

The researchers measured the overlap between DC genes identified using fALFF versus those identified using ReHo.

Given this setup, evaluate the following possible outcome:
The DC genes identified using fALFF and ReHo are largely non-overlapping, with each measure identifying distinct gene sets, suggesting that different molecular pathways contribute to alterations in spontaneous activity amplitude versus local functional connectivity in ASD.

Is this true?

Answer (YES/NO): NO